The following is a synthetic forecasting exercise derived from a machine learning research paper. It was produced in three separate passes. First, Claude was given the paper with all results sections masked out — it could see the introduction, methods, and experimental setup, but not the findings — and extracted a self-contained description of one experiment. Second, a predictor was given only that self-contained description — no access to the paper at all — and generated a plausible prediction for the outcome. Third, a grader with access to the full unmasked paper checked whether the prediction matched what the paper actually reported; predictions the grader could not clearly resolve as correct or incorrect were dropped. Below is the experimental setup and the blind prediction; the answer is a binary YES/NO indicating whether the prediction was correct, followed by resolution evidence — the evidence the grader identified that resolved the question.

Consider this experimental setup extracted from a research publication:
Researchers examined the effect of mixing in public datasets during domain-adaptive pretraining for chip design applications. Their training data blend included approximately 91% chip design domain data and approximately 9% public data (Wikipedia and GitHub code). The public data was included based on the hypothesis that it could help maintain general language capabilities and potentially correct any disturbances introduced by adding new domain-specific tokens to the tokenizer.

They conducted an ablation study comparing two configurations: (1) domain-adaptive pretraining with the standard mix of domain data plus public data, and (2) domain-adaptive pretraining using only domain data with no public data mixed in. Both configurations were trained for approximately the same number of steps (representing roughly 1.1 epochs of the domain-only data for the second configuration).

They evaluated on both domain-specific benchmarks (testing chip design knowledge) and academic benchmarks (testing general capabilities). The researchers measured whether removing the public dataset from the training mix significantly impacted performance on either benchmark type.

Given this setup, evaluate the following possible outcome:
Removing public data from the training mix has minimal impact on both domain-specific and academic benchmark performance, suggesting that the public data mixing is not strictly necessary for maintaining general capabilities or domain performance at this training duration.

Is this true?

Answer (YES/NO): YES